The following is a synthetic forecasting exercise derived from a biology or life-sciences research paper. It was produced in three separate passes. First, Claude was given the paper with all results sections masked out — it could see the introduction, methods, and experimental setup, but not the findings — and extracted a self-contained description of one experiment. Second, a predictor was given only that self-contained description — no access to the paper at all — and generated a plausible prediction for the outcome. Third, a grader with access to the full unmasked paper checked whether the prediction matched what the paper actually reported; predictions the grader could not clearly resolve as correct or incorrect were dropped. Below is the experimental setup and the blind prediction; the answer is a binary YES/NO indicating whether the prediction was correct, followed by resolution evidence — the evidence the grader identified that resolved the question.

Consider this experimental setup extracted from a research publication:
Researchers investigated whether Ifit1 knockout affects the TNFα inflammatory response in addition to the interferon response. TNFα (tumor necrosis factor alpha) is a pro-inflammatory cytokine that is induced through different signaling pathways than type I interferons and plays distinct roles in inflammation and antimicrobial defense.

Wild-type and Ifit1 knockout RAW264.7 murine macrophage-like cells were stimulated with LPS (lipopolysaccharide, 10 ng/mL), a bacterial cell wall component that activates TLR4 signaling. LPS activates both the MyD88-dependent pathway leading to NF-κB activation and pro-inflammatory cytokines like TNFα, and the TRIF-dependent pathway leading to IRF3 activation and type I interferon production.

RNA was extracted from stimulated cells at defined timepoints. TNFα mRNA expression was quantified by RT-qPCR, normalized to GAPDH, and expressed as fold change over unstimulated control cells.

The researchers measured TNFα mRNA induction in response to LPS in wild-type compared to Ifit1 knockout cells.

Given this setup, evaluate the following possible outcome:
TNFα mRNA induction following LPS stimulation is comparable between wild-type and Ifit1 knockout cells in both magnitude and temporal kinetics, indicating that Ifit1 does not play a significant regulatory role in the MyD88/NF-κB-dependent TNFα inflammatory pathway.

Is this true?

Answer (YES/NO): NO